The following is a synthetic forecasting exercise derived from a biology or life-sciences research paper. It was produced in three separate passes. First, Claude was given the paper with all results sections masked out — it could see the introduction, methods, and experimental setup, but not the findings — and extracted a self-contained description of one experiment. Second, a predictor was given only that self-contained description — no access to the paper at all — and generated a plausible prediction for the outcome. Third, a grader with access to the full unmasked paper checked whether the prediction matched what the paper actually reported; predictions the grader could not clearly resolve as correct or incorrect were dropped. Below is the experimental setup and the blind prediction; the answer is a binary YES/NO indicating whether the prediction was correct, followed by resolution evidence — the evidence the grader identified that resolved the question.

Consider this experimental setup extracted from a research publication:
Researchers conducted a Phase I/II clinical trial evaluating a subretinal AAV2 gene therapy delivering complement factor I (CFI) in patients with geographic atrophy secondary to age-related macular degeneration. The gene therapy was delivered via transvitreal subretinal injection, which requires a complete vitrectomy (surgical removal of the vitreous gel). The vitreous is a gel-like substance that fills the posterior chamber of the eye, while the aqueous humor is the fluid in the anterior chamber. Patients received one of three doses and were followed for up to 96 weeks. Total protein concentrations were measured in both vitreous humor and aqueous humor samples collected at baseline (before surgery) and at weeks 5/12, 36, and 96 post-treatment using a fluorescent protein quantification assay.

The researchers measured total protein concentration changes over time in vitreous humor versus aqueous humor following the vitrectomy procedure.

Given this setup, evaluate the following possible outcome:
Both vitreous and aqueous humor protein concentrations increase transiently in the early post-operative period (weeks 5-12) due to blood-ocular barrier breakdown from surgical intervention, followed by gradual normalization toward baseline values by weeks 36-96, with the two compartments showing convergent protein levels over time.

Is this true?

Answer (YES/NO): NO